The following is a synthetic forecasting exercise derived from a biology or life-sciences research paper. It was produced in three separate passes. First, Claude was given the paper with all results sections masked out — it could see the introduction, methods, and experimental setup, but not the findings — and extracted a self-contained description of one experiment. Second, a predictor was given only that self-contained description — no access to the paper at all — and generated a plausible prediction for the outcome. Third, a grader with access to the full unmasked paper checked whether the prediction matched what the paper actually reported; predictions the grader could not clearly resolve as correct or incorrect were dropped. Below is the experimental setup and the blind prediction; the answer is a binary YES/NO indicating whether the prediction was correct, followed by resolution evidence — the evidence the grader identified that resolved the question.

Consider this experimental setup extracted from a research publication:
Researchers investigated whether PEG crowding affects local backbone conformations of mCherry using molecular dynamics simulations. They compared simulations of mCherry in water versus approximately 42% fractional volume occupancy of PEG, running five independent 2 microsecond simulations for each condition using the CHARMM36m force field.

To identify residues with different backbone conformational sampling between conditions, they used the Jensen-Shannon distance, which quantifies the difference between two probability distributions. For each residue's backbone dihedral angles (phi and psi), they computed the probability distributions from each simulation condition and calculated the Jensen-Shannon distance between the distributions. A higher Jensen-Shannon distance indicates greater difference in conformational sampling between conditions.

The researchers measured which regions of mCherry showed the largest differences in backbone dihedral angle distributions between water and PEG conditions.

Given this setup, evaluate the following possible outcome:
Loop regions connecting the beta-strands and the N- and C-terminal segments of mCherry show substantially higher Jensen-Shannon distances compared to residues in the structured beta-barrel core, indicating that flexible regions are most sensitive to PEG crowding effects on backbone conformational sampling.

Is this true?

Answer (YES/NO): NO